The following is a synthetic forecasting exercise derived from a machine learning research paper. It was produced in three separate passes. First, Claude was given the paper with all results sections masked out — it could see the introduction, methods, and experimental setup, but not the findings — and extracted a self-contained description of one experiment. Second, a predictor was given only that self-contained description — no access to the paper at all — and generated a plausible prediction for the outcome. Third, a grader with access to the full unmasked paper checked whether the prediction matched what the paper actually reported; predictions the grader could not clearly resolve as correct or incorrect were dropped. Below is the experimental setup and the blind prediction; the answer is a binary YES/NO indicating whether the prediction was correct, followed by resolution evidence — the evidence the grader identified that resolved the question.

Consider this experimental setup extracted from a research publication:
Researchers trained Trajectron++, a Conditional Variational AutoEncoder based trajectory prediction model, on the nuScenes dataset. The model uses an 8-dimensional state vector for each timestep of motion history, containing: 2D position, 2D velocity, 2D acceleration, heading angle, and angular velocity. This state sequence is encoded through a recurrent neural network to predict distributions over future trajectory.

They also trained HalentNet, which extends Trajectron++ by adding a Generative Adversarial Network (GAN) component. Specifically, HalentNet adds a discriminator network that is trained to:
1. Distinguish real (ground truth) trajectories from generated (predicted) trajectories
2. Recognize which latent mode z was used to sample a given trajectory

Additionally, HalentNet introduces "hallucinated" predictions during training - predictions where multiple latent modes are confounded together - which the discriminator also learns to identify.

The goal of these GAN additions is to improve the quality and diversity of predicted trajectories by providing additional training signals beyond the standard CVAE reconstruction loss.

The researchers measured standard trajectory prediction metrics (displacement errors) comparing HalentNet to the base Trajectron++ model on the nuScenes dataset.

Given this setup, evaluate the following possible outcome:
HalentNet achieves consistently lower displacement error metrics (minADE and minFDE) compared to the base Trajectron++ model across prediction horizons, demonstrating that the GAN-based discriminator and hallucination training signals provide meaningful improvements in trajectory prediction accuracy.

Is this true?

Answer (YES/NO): NO